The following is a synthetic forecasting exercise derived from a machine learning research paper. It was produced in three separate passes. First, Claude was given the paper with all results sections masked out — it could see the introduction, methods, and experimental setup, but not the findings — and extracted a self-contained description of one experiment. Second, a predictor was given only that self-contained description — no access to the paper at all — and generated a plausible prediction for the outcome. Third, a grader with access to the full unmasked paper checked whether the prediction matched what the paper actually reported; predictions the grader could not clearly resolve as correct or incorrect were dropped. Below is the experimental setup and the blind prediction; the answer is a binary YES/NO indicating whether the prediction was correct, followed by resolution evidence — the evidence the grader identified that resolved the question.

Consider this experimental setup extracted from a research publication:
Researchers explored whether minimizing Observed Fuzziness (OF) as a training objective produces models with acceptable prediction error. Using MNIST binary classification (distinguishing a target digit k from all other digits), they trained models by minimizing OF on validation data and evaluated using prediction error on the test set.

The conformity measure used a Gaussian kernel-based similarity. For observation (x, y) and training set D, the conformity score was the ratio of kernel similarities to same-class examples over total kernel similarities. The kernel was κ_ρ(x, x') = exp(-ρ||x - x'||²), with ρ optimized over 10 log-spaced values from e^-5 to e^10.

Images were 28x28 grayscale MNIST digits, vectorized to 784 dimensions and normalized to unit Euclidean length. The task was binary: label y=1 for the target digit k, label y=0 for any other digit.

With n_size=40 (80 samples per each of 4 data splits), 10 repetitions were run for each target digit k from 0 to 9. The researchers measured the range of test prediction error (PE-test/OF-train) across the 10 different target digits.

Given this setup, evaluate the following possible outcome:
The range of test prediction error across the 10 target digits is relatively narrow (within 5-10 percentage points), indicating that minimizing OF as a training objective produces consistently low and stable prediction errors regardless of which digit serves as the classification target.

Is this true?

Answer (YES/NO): NO